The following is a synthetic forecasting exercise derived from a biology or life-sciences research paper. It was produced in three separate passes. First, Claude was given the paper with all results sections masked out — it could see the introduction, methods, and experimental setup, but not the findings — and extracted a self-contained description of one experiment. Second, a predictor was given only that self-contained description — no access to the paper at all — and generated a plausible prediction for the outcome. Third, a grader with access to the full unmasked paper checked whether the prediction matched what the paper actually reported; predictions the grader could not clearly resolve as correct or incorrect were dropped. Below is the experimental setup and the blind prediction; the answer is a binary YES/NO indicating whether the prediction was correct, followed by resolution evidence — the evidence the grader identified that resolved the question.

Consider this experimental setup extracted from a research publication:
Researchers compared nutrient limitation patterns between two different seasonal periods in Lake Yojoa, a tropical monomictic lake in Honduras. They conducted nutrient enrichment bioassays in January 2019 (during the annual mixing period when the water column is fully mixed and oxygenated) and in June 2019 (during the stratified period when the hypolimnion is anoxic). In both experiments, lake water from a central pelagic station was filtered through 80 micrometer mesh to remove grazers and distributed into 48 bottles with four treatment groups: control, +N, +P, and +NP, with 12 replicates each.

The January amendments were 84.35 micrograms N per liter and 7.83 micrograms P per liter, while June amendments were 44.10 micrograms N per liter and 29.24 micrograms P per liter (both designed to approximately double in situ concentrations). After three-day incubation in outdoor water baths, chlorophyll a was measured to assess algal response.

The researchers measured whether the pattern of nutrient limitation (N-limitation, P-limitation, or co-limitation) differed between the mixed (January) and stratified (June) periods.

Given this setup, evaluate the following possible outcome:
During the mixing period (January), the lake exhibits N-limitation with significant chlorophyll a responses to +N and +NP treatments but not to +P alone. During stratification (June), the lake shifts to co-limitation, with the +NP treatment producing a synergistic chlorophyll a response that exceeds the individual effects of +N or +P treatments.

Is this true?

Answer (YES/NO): NO